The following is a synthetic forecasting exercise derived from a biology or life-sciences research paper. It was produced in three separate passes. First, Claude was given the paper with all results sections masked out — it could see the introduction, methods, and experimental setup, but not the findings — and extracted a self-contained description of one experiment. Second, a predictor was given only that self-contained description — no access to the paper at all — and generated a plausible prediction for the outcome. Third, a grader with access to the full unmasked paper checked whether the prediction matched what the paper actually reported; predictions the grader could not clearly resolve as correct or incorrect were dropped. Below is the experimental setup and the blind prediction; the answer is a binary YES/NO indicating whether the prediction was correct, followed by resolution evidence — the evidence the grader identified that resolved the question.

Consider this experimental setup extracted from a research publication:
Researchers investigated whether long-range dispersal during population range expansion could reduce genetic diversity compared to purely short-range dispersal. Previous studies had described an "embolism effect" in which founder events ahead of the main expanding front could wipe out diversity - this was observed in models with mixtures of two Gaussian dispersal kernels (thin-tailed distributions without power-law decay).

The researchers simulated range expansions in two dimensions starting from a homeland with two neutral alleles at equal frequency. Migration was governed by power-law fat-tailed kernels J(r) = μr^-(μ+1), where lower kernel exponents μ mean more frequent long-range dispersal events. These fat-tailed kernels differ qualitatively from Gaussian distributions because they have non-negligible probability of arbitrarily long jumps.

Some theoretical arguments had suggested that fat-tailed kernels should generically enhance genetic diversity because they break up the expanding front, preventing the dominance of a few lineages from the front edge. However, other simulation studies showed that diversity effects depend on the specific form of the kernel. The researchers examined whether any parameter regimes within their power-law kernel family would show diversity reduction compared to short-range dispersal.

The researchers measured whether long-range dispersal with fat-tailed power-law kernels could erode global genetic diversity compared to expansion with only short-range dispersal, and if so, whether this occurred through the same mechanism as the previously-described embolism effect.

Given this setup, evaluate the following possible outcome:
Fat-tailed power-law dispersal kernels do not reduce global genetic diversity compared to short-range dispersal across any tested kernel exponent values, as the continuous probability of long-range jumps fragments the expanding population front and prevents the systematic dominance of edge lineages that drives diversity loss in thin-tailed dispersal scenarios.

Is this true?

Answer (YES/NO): NO